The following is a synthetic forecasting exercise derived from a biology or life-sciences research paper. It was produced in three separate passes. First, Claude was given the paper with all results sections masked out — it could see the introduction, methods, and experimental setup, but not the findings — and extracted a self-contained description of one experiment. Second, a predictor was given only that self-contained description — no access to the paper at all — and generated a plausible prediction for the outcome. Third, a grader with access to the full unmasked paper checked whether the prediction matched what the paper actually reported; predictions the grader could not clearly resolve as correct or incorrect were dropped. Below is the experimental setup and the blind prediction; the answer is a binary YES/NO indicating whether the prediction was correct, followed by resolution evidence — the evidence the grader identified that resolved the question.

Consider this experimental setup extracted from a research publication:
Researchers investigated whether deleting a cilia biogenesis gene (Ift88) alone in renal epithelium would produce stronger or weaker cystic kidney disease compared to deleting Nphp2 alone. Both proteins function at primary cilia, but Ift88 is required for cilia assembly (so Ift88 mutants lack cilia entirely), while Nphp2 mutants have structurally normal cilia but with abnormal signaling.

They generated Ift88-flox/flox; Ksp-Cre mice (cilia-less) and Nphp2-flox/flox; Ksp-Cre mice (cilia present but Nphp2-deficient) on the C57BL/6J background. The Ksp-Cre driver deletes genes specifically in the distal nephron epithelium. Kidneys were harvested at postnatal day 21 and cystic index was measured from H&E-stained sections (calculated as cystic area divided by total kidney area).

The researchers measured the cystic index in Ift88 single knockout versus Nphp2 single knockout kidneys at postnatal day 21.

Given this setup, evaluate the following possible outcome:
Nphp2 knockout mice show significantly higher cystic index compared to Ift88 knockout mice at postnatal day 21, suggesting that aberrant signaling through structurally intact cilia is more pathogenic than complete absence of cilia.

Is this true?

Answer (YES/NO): YES